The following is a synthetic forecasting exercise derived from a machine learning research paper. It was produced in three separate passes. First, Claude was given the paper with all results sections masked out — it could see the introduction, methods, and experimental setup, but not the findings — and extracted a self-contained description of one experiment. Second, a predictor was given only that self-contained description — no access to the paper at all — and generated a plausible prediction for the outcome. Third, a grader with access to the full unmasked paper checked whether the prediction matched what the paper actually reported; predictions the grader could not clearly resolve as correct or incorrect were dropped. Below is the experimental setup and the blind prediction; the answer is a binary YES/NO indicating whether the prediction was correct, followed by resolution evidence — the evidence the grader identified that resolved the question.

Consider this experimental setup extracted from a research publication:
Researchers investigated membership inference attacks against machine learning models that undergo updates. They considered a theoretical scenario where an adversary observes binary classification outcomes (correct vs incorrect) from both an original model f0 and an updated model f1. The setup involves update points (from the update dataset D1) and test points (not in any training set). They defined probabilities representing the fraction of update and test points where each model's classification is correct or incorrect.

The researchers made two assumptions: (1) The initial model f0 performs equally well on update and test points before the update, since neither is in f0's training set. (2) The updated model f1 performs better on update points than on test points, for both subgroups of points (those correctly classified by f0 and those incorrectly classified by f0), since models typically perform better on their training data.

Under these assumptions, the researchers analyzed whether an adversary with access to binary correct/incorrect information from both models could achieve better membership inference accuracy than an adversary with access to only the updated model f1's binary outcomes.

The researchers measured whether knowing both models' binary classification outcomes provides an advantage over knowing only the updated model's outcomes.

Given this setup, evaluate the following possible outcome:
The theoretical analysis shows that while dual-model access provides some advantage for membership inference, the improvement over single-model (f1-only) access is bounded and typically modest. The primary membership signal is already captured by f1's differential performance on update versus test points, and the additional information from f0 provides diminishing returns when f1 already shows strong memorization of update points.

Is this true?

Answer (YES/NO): NO